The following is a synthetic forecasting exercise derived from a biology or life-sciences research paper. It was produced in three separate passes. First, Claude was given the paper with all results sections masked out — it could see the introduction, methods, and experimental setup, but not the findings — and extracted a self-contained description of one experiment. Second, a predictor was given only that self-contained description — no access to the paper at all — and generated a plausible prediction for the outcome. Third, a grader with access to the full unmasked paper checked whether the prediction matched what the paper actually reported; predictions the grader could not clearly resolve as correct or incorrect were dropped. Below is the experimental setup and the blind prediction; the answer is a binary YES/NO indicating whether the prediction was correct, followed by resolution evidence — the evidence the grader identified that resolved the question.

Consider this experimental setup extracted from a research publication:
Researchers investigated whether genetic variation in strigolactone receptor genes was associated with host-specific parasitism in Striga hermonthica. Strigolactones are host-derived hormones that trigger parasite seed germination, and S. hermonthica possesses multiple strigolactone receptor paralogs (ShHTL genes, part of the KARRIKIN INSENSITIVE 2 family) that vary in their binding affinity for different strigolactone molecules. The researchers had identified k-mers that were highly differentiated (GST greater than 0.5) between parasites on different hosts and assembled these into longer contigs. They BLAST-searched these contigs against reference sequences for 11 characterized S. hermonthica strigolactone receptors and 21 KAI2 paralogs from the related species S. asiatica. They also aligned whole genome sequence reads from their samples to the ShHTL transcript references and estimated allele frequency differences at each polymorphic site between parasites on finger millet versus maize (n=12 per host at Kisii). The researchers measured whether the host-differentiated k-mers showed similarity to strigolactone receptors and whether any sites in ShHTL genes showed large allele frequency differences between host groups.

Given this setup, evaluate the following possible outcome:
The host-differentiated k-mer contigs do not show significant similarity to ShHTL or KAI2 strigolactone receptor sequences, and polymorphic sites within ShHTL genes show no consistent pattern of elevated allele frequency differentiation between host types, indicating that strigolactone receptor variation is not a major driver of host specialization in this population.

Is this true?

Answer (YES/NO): YES